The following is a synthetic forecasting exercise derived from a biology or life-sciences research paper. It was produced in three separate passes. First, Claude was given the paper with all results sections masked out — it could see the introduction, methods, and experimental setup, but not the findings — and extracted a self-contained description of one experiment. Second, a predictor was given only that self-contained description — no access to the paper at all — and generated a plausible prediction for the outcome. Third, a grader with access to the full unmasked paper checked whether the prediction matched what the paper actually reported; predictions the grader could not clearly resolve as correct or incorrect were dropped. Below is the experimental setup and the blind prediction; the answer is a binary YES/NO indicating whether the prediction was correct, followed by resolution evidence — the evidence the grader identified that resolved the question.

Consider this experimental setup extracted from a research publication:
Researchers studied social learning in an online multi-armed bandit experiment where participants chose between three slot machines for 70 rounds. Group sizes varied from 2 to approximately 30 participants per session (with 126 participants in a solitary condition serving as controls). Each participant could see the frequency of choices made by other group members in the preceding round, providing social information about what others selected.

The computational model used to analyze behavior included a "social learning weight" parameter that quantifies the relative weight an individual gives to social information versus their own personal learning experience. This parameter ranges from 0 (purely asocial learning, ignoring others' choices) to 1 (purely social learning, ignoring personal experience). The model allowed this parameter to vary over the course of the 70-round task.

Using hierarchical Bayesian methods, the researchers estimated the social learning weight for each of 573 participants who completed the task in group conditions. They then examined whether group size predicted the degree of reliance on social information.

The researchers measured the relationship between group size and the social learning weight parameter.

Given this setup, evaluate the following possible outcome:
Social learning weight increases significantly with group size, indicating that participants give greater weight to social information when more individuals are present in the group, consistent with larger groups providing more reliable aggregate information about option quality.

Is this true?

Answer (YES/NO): YES